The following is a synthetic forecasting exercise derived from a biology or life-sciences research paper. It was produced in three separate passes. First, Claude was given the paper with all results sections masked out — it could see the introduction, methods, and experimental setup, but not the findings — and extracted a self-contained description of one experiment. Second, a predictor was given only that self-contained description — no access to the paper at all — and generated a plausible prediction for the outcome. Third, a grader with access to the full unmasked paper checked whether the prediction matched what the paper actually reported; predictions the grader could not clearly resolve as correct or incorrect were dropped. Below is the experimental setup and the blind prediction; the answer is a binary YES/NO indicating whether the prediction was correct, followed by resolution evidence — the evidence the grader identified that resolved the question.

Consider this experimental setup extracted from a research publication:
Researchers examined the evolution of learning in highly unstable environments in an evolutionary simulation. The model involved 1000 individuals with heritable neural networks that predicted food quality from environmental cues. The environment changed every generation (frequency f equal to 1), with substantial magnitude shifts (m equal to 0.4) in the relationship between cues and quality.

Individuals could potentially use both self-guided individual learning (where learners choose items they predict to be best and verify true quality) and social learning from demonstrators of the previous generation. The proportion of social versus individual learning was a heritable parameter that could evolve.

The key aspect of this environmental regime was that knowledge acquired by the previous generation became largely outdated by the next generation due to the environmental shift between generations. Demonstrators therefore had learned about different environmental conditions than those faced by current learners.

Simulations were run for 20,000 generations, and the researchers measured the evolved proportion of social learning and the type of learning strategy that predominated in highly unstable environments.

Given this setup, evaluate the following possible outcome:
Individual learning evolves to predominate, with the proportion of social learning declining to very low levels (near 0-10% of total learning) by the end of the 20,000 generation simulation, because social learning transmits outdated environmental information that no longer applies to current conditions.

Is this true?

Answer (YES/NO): YES